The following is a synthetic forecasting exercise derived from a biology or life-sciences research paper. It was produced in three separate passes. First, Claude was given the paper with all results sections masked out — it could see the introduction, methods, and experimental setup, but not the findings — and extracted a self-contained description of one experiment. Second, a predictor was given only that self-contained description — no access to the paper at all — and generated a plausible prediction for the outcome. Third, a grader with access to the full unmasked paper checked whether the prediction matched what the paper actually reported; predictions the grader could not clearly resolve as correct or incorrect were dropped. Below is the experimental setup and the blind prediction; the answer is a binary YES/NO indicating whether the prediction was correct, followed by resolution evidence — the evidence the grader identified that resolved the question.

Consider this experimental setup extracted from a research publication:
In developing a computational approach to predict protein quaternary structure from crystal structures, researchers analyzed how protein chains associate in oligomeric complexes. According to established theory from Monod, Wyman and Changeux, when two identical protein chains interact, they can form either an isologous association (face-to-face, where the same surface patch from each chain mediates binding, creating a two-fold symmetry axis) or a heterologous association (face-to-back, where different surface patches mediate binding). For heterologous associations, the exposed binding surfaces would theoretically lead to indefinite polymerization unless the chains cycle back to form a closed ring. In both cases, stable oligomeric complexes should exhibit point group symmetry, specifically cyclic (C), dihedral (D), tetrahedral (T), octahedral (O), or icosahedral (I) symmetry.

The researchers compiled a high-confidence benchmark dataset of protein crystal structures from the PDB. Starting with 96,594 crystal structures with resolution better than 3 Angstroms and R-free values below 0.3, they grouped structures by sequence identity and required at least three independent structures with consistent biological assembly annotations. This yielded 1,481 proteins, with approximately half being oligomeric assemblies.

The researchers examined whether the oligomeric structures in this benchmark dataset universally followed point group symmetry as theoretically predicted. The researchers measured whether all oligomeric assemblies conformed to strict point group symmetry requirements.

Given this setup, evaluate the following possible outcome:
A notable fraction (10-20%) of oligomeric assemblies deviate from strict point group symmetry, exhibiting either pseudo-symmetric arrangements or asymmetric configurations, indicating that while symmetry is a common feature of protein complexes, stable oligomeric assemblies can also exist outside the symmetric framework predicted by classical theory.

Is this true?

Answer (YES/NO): NO